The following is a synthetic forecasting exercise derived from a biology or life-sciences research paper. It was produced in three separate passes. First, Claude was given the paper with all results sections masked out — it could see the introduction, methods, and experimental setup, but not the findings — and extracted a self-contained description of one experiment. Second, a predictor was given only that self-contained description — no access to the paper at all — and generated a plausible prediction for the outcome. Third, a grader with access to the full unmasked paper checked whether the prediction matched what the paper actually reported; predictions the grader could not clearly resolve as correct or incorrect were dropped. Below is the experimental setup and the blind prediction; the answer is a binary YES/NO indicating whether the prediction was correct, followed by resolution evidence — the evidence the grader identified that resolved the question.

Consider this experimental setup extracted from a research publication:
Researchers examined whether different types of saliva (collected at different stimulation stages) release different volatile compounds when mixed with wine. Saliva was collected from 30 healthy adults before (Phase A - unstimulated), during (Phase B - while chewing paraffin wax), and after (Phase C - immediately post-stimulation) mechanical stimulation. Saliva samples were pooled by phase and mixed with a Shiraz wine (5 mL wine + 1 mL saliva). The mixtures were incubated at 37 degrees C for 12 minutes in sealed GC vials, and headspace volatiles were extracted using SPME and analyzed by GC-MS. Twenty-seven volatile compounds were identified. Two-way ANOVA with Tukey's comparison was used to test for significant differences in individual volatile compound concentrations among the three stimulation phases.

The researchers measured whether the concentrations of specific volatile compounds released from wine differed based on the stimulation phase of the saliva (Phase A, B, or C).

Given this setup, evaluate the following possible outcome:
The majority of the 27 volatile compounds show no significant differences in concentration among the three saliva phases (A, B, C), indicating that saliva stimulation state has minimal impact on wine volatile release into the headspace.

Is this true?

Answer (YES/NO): NO